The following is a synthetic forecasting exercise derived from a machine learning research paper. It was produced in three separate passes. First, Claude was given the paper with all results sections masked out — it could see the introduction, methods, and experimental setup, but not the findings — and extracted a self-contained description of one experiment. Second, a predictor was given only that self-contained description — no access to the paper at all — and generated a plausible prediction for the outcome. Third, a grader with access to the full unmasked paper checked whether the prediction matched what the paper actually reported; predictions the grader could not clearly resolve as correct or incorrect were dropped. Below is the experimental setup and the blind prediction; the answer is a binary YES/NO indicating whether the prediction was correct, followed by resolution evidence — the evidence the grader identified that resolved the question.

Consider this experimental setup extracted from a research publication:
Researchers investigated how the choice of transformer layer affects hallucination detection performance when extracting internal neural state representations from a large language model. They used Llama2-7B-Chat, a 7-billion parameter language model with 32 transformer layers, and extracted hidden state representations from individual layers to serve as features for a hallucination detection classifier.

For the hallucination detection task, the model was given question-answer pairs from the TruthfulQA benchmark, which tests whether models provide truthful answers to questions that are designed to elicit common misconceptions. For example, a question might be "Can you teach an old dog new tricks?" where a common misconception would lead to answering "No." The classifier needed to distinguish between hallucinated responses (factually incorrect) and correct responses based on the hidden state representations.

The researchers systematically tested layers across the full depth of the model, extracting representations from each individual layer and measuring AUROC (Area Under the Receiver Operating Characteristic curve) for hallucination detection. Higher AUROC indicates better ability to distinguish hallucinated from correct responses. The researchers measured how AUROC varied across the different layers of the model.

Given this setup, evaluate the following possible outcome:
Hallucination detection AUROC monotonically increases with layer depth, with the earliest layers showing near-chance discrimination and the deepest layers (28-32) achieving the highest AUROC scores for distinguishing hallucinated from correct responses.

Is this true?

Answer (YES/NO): NO